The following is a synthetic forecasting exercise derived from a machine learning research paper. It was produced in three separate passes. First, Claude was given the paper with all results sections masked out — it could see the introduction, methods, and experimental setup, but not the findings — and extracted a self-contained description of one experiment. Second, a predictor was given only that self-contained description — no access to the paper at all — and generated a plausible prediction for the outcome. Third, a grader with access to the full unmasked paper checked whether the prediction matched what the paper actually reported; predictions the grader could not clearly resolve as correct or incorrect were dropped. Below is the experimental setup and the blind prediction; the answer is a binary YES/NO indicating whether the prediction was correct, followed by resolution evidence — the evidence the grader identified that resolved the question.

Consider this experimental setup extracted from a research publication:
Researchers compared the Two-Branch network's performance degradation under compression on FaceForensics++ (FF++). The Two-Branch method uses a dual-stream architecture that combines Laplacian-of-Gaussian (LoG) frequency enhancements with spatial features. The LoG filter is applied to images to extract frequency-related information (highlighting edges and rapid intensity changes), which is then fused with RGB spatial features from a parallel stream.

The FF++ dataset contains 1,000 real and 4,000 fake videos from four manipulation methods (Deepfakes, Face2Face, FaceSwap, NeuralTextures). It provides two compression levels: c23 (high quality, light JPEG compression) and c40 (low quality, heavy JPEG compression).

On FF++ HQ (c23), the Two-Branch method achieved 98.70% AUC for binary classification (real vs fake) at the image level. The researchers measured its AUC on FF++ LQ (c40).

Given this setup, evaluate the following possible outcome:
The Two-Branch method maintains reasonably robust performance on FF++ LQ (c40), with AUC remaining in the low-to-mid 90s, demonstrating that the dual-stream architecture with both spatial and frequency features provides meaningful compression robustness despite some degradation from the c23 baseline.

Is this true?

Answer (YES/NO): NO